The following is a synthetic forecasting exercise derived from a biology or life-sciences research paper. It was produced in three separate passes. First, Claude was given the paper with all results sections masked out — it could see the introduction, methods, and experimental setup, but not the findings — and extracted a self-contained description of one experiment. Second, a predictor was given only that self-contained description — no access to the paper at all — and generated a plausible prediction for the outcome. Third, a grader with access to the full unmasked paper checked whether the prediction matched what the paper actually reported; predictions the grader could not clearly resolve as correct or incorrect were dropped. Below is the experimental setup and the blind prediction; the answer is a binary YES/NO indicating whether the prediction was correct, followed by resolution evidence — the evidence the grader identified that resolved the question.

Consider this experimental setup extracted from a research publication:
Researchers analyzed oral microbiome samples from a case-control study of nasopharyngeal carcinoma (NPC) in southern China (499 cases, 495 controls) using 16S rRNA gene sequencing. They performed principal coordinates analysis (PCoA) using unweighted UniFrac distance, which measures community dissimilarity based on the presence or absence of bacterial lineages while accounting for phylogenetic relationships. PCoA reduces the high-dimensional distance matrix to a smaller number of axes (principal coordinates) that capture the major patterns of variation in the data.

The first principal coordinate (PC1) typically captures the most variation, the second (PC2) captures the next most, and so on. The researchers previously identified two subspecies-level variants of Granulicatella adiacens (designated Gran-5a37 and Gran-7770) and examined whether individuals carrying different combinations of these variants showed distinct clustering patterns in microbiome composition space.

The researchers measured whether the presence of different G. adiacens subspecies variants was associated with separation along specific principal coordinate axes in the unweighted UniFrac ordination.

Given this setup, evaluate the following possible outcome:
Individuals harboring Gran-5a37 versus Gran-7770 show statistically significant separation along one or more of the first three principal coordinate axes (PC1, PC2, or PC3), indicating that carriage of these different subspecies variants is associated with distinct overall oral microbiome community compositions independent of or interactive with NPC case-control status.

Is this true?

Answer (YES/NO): YES